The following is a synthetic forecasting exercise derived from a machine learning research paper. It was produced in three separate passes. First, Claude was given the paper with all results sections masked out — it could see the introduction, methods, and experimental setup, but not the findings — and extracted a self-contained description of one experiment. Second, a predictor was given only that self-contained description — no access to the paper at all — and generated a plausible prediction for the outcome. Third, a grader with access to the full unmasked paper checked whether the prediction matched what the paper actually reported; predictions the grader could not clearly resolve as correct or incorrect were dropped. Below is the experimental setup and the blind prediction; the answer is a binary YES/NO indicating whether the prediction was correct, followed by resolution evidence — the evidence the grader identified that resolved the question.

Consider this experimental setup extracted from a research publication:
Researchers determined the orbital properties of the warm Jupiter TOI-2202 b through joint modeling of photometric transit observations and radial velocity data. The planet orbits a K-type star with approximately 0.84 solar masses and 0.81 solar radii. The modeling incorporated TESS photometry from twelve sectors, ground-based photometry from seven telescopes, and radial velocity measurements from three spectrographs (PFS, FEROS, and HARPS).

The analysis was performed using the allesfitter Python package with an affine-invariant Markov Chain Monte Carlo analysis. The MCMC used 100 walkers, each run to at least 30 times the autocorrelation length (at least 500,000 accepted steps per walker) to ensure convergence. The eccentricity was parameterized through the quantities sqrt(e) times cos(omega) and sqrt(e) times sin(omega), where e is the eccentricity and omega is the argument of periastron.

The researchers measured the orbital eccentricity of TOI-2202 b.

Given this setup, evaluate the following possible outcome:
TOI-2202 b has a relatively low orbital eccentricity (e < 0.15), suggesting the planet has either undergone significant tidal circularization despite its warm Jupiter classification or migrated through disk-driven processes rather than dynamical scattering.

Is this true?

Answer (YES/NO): YES